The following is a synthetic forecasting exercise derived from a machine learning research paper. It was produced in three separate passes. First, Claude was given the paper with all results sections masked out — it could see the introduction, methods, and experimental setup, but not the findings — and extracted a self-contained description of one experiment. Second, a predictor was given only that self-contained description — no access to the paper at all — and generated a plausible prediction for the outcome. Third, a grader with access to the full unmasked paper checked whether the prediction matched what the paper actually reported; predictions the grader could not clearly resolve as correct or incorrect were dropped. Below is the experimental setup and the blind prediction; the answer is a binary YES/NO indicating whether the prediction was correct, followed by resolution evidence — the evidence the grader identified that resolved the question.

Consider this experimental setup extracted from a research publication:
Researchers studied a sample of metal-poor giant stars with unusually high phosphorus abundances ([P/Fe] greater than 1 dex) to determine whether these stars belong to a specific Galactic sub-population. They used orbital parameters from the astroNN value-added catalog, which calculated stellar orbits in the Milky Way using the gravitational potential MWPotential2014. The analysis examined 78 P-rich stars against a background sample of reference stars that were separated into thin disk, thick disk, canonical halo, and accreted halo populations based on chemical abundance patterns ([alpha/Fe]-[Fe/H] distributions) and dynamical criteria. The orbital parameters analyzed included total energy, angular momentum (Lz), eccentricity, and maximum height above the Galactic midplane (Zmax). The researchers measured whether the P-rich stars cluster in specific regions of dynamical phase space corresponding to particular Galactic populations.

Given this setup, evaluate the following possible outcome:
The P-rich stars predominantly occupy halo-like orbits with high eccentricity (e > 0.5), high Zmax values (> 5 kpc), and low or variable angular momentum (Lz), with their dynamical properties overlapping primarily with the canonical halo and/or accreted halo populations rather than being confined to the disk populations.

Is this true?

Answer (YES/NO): NO